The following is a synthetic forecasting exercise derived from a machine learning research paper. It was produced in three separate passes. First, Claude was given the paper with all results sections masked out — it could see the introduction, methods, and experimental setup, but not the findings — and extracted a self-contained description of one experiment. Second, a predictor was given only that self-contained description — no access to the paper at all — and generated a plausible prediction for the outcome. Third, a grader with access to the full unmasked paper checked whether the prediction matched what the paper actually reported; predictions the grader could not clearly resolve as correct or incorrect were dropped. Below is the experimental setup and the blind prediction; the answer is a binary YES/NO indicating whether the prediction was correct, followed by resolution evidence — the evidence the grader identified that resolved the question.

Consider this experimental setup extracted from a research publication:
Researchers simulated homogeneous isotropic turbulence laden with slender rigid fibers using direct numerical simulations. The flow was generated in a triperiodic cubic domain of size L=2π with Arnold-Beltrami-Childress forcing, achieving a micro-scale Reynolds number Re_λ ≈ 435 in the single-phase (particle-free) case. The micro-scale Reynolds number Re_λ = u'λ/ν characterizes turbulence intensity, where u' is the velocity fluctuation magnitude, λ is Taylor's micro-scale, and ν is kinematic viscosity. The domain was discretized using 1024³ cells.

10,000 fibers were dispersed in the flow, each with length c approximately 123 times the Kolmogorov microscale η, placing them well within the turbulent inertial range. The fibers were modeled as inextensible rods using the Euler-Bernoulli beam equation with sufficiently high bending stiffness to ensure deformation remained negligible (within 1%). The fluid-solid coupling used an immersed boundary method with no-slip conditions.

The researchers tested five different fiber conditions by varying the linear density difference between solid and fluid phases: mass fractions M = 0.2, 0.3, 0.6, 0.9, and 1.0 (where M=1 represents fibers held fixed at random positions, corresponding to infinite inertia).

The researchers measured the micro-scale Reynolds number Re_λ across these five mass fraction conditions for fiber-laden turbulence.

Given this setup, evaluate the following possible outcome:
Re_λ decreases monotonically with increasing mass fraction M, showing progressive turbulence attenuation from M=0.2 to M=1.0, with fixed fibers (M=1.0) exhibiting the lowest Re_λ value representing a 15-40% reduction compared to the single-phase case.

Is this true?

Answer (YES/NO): NO